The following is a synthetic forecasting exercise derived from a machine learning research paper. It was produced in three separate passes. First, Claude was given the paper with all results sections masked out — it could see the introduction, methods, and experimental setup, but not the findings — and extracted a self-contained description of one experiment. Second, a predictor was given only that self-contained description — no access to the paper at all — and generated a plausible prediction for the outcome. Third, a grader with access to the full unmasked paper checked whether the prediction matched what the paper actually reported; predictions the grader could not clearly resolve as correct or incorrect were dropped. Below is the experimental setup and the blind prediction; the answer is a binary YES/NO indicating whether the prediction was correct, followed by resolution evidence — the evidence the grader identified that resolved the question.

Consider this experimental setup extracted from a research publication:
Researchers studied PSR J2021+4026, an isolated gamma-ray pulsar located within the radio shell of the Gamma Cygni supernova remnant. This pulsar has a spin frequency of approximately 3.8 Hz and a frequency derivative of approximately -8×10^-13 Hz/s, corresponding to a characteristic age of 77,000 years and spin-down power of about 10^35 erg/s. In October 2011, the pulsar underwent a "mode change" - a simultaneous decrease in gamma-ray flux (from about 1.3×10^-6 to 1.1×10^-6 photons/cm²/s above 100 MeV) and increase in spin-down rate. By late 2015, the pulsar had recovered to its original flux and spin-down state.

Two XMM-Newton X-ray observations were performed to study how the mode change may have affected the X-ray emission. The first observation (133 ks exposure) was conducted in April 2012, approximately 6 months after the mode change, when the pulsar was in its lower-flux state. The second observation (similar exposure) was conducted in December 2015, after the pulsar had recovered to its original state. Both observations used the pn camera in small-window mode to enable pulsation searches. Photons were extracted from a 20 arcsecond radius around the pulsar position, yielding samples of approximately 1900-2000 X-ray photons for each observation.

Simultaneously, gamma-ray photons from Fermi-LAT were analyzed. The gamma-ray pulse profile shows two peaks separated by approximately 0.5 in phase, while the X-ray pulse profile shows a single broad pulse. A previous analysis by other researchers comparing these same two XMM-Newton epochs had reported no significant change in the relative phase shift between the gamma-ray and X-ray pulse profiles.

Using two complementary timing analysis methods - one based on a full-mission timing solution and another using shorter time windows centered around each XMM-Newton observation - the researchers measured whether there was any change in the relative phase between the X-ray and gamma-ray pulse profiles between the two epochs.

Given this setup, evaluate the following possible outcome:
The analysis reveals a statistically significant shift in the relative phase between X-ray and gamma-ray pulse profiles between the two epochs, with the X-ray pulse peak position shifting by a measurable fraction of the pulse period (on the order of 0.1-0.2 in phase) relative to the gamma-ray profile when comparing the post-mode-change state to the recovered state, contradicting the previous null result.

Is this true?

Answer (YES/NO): YES